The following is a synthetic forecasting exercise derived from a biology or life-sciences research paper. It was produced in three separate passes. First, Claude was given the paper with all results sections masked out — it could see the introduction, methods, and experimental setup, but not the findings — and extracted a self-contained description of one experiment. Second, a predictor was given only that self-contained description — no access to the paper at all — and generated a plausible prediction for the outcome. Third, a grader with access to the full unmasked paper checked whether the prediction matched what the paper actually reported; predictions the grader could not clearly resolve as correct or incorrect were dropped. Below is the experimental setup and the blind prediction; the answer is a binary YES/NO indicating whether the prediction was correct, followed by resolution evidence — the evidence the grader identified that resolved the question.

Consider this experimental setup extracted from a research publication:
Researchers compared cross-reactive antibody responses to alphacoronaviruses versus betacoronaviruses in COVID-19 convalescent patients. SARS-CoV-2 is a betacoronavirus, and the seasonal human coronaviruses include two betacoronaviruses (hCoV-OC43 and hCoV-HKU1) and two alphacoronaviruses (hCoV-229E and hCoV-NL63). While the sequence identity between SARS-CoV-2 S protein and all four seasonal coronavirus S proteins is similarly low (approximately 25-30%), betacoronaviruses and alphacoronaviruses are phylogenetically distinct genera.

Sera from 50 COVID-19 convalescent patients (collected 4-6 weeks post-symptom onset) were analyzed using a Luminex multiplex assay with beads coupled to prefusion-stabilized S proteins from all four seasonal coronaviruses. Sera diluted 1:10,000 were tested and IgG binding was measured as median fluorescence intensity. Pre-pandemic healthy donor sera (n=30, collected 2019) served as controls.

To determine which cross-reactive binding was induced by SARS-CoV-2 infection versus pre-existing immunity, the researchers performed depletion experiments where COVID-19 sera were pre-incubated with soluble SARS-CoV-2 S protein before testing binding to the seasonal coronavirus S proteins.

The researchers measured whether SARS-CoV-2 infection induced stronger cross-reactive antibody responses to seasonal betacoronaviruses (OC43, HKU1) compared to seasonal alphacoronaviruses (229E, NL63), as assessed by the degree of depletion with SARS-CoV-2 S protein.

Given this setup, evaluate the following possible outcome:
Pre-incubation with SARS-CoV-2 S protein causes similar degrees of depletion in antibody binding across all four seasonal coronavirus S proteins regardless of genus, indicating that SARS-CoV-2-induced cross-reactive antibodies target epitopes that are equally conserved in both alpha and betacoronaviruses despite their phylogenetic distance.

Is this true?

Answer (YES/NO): NO